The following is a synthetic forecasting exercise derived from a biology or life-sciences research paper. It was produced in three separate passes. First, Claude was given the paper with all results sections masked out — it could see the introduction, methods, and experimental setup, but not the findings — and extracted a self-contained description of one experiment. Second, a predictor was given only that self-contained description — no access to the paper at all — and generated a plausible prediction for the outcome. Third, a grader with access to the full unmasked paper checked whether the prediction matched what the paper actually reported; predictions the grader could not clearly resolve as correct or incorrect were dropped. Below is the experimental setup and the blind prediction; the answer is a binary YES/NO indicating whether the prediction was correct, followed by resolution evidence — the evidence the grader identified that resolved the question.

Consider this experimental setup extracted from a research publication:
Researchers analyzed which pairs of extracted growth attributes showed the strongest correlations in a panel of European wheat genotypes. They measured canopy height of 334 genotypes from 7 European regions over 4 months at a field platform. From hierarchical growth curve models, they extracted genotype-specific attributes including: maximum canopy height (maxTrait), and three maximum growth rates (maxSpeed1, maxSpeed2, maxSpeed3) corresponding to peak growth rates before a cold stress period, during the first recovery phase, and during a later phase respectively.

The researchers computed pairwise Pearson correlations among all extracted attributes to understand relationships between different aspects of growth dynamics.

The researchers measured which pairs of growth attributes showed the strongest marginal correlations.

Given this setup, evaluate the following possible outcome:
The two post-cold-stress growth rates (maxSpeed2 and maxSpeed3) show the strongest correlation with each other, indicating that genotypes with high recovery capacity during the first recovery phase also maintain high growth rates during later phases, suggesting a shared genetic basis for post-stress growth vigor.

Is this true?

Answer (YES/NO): NO